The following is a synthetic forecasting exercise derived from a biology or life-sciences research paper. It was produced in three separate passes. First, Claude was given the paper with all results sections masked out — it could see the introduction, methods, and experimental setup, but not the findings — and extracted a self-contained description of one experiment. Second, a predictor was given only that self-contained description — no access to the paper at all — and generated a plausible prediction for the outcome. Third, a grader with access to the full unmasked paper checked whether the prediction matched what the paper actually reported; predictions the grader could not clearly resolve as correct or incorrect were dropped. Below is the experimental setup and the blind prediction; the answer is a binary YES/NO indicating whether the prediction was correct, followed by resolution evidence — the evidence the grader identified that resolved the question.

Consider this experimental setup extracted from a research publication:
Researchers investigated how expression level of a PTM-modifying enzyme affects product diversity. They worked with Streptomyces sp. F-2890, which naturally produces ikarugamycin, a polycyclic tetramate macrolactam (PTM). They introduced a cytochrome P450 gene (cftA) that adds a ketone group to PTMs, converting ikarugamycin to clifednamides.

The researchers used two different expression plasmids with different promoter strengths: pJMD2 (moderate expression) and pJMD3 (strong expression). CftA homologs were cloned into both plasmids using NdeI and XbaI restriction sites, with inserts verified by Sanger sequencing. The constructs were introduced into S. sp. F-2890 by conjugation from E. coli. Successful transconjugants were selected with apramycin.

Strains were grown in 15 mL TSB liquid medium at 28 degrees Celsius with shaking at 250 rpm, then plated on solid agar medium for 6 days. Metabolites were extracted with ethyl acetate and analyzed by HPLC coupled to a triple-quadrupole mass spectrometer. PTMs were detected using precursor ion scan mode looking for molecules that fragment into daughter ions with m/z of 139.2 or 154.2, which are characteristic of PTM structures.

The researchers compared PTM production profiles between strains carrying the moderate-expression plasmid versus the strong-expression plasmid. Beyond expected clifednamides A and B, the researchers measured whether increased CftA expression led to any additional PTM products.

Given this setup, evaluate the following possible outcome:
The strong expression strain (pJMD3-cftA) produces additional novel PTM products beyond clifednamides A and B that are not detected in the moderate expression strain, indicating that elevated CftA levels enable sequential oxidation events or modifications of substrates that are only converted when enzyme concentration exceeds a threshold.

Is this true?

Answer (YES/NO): NO